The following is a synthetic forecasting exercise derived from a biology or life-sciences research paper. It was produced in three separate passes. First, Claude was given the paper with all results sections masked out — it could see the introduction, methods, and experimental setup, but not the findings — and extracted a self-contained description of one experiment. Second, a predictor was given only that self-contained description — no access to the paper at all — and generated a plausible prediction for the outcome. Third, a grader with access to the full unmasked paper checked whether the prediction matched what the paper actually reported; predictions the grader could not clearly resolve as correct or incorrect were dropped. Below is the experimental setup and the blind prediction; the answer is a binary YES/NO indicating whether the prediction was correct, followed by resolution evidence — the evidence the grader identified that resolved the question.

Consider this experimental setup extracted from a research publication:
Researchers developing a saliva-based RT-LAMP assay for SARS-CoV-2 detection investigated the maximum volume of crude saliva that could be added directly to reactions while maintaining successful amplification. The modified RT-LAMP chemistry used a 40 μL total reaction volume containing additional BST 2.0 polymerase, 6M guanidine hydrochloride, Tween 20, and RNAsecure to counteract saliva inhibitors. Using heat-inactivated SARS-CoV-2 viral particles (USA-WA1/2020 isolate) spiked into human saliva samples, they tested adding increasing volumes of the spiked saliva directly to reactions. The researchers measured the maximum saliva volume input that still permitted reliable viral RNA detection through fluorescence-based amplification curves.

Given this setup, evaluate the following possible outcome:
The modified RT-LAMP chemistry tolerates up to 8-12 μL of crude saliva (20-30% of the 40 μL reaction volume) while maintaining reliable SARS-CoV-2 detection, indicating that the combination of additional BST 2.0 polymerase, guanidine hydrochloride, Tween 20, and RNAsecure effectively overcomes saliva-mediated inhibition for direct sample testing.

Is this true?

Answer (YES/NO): NO